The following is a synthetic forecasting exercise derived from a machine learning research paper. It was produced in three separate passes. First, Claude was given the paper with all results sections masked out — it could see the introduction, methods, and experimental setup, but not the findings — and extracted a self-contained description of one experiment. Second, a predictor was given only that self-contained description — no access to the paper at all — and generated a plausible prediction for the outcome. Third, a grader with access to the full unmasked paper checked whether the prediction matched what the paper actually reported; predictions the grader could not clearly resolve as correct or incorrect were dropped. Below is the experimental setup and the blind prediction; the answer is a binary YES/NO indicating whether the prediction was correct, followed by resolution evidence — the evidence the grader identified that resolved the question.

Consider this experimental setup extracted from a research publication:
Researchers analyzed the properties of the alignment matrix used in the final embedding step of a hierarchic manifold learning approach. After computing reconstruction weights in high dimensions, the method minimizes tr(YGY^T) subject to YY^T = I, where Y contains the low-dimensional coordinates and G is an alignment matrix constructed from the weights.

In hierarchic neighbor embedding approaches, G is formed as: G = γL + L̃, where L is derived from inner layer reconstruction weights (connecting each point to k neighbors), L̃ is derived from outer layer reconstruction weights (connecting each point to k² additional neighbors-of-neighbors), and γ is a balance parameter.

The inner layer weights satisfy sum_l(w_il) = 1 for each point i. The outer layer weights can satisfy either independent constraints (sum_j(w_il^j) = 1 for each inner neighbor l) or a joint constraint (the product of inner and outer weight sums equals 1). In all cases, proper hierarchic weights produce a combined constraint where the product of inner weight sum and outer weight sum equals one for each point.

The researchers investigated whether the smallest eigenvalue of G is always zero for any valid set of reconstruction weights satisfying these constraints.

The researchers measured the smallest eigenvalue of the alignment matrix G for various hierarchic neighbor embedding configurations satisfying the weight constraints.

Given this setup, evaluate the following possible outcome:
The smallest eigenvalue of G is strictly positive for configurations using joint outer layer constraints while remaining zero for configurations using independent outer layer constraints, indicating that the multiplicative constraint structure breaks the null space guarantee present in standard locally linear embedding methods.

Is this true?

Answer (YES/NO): NO